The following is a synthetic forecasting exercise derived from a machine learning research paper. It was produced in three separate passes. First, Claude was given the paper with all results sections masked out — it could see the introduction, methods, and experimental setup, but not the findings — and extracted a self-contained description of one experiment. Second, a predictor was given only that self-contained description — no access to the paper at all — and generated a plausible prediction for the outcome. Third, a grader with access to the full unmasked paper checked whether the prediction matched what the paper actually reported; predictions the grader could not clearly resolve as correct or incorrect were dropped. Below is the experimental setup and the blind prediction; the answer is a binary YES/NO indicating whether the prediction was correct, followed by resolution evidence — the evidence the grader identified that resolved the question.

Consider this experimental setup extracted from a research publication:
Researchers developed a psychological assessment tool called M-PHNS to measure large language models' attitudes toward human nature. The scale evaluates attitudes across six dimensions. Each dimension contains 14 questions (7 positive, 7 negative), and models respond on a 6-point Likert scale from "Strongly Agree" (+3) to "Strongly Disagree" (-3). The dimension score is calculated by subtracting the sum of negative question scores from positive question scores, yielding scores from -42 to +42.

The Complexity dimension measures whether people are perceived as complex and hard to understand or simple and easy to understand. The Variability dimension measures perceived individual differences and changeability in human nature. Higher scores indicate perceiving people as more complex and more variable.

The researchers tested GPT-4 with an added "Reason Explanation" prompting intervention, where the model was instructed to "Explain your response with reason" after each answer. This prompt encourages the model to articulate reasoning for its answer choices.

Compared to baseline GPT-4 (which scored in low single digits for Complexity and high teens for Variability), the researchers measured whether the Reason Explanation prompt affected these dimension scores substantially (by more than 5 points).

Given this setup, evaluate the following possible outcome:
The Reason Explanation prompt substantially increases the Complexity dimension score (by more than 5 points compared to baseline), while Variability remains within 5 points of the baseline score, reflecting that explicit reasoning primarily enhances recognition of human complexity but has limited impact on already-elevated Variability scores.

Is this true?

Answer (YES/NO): NO